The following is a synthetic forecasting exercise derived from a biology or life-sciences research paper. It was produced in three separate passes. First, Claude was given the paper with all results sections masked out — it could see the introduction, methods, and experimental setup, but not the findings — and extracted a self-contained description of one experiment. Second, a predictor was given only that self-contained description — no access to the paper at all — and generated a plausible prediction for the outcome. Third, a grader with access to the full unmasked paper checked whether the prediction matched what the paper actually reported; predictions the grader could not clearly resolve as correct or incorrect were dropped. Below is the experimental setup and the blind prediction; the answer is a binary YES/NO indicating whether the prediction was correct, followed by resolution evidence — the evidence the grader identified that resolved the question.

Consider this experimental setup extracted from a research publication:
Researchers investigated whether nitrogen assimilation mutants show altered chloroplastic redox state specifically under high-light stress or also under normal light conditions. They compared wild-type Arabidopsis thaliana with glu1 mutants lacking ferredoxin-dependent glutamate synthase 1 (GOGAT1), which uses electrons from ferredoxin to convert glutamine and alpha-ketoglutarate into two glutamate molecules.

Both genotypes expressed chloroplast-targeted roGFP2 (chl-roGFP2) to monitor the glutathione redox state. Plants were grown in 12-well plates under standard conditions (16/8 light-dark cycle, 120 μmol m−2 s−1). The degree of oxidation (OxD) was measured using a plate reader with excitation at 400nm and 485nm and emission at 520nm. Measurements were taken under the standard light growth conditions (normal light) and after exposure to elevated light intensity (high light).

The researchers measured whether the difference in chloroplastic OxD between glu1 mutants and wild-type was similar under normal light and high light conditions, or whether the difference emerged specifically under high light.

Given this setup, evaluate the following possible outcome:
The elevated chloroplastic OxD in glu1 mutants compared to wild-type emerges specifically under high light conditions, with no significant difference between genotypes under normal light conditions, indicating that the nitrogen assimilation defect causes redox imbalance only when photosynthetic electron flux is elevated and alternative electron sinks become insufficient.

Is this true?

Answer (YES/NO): YES